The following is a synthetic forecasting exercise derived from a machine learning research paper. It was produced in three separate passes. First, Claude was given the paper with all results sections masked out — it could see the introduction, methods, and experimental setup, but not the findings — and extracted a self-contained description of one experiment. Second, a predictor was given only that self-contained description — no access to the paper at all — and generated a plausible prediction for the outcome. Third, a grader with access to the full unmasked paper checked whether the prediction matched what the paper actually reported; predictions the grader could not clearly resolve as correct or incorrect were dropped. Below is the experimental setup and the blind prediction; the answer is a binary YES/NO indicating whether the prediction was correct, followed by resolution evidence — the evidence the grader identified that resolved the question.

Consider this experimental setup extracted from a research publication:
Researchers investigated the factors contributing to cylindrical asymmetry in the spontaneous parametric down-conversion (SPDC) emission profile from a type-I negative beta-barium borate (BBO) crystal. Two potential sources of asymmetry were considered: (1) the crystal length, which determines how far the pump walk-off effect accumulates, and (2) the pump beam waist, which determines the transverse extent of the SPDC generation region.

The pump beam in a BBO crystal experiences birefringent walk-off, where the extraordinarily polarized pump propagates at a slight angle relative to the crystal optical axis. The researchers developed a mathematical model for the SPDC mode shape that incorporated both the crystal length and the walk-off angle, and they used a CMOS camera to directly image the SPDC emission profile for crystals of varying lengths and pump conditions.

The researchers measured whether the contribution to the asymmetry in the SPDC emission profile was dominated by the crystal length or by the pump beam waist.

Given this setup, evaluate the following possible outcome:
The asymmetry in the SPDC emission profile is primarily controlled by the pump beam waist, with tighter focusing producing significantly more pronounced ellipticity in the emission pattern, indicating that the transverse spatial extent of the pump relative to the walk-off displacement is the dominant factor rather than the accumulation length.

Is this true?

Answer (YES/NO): NO